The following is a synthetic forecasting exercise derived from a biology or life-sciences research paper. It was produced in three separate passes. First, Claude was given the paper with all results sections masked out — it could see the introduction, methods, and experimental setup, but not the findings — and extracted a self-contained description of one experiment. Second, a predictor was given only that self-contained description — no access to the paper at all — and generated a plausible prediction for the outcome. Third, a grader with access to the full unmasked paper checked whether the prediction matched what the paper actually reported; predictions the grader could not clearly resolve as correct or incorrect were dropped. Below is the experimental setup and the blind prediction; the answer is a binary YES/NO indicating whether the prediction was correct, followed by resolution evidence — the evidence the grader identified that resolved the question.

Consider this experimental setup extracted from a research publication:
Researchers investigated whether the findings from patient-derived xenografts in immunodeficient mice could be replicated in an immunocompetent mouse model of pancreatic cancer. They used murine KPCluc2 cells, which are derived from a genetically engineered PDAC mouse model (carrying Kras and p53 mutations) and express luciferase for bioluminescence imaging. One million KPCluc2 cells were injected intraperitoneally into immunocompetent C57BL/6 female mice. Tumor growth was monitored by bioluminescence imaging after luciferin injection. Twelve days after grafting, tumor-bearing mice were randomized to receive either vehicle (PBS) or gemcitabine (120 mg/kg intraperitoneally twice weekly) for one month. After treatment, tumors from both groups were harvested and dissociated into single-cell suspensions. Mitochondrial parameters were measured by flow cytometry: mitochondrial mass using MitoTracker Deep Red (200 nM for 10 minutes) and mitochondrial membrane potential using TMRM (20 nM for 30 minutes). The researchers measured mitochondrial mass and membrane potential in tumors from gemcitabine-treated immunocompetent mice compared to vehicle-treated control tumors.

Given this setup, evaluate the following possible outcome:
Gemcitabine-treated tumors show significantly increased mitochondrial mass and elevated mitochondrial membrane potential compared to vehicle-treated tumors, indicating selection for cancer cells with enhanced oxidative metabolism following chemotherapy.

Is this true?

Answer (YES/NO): NO